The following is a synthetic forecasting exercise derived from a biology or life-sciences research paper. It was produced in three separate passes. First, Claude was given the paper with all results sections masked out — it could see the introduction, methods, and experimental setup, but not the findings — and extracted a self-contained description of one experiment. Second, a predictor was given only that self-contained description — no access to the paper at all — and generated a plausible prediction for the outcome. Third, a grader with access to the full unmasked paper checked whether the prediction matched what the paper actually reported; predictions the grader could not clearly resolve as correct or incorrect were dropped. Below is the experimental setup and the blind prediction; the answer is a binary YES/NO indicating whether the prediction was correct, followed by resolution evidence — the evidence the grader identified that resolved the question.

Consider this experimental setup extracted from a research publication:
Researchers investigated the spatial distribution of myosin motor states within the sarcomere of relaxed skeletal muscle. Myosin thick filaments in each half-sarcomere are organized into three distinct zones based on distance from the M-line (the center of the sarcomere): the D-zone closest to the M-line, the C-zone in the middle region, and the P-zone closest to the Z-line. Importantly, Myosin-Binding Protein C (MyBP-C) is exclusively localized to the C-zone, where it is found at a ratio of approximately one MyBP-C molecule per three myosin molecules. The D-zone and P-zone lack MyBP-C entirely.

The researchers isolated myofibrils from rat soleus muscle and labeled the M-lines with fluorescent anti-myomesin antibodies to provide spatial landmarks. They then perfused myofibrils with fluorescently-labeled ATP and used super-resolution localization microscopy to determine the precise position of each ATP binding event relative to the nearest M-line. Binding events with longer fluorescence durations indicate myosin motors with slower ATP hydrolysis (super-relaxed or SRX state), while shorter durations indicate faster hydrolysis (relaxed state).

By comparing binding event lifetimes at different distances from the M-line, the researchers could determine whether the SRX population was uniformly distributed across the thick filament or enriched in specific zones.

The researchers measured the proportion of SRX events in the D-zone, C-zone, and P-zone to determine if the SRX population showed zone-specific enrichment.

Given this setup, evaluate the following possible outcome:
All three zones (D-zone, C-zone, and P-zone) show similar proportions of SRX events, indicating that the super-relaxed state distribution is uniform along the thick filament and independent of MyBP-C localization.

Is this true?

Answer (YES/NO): NO